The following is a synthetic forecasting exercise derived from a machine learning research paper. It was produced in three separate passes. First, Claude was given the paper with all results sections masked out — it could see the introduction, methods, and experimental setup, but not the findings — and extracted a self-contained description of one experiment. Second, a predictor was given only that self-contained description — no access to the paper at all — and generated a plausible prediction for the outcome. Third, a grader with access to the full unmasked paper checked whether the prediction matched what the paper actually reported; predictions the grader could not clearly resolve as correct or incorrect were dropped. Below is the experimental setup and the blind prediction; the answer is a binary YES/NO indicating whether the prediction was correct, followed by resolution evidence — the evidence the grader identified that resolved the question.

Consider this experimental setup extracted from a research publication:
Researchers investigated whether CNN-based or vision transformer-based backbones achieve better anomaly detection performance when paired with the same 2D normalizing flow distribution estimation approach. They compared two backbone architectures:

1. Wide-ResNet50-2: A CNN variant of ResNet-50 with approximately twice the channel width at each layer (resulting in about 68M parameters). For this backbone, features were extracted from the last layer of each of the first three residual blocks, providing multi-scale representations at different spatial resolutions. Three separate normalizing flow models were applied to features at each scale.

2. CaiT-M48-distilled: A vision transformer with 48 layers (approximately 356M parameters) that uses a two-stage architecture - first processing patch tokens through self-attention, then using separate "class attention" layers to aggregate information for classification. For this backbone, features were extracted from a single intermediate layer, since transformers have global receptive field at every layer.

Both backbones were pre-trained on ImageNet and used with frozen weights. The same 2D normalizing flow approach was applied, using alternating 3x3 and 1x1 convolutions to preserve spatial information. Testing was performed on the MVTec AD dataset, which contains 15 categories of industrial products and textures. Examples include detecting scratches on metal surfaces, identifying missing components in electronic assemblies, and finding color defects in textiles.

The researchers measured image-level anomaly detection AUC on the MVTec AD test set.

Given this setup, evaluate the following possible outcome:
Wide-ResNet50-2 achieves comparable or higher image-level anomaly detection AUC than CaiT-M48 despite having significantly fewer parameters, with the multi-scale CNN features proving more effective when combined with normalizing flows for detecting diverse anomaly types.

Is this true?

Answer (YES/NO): NO